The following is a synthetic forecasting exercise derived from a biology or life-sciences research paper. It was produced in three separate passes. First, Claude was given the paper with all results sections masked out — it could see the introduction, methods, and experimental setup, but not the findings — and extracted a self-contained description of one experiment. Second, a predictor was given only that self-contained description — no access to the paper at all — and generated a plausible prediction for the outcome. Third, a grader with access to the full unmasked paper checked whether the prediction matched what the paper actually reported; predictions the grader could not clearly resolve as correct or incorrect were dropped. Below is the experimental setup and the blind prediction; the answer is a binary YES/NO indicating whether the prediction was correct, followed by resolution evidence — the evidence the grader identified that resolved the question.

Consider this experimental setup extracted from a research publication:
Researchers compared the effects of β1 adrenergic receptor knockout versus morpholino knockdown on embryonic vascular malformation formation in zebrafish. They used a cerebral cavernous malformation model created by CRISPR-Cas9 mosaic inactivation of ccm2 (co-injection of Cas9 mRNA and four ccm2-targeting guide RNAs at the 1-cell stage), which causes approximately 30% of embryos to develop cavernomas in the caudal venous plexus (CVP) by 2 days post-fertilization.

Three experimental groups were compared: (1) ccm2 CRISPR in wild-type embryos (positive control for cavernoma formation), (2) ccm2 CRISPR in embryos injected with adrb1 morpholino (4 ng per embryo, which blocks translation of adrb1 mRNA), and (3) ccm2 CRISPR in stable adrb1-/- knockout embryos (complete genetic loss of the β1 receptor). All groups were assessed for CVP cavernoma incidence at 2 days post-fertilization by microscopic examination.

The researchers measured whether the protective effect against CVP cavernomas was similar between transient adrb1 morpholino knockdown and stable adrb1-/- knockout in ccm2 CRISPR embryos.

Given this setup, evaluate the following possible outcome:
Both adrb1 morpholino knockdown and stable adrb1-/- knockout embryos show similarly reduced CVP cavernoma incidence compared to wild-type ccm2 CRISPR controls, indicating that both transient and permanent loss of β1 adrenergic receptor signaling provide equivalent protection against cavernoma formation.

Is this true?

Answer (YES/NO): YES